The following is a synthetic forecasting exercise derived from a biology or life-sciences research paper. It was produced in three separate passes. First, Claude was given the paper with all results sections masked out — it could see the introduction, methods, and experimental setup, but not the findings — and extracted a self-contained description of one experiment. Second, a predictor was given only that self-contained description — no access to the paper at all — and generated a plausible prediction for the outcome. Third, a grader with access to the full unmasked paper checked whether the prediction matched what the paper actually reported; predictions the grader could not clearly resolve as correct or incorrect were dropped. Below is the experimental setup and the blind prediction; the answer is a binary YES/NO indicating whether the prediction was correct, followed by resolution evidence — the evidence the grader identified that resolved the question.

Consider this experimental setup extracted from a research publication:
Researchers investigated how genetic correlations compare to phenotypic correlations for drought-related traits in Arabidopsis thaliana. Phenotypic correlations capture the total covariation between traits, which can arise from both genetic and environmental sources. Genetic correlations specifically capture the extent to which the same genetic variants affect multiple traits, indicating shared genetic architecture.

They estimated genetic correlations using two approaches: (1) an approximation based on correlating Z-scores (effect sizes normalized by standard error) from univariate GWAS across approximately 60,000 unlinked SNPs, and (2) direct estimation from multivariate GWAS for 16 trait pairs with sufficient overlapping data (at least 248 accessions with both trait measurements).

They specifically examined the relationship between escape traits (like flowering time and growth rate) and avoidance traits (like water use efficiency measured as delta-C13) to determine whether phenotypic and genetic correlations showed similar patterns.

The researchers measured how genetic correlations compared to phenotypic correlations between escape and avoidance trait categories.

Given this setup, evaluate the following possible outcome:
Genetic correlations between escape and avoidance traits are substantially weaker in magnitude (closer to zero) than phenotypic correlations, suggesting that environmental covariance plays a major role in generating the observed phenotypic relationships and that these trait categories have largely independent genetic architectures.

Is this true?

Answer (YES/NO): NO